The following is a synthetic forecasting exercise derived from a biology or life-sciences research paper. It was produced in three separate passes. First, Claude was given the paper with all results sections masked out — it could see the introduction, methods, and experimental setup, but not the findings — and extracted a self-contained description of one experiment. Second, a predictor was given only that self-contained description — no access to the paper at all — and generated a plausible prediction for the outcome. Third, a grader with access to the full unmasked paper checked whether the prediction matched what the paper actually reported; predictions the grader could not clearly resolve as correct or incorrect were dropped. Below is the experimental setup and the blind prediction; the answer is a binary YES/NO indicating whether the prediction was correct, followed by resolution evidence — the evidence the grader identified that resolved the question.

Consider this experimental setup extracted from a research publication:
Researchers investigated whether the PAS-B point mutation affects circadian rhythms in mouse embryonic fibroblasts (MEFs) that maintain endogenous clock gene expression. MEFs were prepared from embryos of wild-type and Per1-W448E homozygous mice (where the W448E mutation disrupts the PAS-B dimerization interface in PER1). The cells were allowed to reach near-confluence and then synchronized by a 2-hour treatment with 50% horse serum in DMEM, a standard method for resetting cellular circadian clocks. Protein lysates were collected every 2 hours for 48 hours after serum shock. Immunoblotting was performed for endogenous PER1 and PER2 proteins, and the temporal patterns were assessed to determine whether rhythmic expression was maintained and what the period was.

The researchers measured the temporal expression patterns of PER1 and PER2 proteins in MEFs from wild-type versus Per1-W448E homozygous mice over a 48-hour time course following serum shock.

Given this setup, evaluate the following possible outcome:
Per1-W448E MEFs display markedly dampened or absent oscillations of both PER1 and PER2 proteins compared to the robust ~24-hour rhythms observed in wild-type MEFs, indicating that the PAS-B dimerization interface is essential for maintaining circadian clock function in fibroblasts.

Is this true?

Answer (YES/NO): NO